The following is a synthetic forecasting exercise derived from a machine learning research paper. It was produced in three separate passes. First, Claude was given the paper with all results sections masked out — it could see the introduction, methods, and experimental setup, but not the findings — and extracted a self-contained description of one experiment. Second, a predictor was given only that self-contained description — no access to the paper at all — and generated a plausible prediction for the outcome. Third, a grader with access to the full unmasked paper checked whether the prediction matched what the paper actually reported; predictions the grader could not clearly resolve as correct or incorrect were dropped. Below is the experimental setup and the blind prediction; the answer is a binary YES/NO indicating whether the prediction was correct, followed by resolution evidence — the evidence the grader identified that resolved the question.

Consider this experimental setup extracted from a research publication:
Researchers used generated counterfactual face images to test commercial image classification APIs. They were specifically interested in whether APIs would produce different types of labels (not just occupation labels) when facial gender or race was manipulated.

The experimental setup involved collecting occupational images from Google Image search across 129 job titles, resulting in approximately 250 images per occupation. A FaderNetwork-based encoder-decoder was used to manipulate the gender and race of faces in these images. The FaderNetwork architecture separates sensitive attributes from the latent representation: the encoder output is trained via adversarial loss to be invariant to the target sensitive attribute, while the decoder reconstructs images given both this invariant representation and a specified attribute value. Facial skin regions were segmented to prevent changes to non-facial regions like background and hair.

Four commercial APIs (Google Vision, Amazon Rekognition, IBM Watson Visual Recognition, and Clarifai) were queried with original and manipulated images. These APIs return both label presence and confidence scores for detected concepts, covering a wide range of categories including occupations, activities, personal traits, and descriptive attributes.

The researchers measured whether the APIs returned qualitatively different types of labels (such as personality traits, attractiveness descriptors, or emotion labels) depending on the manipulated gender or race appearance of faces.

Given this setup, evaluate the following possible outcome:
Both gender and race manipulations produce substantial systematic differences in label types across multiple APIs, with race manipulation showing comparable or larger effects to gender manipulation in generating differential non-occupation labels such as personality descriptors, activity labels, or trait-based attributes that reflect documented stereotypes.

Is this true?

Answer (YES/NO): NO